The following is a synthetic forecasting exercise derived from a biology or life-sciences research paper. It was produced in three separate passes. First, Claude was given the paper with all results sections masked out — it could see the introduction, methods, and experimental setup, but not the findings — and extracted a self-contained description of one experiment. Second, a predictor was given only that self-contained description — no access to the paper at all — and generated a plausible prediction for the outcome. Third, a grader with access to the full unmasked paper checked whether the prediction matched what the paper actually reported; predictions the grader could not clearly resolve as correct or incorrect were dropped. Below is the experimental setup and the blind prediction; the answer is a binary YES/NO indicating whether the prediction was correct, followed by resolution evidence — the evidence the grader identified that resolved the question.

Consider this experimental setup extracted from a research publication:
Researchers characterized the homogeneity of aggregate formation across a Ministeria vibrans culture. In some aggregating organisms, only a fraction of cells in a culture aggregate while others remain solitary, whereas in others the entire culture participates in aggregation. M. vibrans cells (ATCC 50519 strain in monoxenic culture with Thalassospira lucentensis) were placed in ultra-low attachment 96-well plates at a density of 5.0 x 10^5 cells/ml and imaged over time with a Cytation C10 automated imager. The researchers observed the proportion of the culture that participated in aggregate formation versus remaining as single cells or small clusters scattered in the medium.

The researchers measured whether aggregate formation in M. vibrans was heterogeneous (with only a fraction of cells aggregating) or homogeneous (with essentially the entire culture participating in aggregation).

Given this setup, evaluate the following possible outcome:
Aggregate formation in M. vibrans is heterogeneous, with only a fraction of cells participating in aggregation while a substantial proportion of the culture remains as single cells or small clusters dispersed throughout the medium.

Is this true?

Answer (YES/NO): NO